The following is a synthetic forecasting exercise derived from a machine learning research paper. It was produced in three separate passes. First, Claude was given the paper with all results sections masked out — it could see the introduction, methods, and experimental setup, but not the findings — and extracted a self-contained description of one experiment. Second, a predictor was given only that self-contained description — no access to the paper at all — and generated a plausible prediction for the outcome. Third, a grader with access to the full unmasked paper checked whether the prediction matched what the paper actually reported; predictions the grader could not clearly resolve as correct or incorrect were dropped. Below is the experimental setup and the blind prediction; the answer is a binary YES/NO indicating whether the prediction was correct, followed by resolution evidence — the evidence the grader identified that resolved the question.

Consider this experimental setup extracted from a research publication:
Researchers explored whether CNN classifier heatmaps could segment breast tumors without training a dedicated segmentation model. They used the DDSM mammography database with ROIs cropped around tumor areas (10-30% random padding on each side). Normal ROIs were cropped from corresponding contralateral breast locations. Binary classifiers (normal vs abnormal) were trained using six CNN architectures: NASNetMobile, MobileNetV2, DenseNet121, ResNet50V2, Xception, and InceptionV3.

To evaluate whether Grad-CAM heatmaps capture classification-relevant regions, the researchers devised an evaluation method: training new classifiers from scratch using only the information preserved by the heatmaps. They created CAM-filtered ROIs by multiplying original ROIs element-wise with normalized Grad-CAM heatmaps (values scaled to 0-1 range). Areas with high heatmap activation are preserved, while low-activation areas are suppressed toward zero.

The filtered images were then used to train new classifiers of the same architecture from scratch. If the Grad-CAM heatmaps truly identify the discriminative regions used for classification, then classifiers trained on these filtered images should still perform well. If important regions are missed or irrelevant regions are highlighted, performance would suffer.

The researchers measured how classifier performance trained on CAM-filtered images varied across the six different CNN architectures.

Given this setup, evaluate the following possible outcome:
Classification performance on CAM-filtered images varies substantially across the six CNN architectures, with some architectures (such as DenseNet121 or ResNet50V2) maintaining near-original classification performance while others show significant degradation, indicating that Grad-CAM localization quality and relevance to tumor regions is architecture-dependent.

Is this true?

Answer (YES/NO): NO